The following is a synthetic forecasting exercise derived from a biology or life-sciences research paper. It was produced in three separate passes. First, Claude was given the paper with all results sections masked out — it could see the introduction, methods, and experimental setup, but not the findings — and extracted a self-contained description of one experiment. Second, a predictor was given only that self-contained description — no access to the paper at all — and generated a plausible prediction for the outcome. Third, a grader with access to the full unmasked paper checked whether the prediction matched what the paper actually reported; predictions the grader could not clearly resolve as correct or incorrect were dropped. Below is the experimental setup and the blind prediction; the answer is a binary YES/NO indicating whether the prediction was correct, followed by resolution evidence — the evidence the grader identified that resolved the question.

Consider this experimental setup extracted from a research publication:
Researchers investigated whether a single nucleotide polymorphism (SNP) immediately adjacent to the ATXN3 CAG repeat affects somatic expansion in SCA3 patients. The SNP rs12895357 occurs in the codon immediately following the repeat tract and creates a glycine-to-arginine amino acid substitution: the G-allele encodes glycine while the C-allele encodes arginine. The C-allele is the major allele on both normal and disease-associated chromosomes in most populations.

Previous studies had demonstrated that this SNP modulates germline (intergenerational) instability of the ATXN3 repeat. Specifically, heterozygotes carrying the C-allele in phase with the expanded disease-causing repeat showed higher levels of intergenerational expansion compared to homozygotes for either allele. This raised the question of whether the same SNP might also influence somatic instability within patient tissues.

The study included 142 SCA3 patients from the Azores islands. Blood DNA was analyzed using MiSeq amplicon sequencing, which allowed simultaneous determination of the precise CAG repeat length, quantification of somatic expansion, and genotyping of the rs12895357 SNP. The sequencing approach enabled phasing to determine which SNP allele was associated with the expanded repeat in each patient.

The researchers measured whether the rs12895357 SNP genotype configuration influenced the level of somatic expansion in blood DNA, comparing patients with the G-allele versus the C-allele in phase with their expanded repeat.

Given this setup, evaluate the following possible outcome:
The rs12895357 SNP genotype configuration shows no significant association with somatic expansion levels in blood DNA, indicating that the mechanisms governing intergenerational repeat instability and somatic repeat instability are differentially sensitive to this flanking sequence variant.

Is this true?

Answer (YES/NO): NO